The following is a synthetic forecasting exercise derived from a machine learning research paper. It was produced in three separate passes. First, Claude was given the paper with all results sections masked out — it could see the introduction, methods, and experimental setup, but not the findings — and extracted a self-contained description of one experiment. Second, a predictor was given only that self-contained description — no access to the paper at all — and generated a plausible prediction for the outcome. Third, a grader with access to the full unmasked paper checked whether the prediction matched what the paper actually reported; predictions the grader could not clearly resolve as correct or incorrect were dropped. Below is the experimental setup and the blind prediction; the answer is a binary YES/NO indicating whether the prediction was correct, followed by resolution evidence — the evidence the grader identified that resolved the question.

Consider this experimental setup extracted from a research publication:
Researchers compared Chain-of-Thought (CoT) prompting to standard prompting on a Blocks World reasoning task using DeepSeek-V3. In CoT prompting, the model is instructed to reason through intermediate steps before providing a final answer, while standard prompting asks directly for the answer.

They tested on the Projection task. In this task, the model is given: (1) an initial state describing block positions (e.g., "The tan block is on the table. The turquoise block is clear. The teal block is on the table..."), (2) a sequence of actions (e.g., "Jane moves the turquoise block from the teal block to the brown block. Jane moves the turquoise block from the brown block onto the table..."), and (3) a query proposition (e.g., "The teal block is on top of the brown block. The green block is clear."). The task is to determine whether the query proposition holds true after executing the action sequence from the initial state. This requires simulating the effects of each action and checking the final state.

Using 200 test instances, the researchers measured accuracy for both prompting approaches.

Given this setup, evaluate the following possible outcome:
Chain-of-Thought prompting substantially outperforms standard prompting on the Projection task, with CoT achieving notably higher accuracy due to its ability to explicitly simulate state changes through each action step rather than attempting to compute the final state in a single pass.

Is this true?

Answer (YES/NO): YES